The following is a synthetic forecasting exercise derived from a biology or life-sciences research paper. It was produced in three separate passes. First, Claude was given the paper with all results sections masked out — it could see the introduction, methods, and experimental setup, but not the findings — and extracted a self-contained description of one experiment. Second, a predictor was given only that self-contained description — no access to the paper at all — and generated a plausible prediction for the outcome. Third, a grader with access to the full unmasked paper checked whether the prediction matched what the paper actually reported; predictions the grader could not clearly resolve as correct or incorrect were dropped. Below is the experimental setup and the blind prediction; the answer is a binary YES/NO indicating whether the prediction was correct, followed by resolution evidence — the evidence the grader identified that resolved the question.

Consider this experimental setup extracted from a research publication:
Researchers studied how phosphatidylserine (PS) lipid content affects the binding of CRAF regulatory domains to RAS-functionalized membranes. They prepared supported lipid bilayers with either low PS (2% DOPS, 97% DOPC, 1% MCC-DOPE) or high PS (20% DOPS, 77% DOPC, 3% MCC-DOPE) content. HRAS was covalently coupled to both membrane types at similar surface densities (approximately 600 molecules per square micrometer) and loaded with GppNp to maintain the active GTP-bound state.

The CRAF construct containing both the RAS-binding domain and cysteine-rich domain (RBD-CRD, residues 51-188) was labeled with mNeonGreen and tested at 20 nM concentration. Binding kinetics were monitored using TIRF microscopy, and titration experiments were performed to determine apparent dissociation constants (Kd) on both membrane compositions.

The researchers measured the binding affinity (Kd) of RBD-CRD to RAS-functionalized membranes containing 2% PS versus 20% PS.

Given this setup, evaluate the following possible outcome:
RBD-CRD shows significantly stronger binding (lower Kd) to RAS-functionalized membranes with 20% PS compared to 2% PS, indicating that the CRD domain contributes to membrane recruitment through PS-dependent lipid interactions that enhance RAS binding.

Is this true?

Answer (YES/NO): YES